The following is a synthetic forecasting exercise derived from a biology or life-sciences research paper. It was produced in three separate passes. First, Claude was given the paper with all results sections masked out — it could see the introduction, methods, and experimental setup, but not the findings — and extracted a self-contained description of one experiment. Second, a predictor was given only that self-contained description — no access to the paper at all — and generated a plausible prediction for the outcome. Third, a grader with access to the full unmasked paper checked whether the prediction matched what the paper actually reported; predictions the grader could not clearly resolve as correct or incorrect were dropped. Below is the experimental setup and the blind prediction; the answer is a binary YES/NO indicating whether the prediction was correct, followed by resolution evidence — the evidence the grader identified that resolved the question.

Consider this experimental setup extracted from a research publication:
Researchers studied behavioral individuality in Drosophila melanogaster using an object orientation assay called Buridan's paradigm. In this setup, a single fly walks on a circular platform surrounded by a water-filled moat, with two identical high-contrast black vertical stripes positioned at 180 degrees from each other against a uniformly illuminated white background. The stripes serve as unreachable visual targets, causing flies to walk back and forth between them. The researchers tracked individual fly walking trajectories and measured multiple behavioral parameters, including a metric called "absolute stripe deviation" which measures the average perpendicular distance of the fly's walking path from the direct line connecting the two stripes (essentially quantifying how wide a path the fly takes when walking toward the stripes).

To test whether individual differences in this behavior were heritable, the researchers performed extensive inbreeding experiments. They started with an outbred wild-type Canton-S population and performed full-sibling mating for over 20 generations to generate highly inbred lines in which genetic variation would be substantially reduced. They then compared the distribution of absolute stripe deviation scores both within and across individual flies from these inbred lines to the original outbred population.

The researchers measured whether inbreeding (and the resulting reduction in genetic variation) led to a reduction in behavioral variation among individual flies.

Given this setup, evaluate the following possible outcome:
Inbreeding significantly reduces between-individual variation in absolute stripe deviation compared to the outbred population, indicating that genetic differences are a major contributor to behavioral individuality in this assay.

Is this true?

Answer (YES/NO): NO